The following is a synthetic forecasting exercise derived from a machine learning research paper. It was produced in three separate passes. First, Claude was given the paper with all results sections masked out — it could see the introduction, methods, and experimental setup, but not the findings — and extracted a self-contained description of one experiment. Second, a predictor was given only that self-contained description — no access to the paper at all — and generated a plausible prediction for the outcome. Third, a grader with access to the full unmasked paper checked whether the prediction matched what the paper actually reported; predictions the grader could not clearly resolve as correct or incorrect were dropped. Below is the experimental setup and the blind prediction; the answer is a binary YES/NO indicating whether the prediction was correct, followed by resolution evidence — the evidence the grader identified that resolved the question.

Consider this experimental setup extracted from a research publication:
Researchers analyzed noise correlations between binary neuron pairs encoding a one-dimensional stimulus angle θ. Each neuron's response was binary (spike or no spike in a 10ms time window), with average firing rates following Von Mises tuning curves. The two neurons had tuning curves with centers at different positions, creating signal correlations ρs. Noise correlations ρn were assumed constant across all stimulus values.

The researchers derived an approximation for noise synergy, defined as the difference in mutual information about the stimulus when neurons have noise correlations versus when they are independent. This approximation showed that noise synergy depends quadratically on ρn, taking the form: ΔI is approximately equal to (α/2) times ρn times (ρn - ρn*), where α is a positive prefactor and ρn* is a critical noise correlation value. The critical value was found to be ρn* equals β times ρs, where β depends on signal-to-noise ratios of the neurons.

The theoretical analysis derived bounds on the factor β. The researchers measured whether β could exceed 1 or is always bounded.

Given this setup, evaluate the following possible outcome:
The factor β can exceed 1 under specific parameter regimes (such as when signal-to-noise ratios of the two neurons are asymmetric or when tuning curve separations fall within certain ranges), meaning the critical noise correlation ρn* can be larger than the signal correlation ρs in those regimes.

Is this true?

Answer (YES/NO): NO